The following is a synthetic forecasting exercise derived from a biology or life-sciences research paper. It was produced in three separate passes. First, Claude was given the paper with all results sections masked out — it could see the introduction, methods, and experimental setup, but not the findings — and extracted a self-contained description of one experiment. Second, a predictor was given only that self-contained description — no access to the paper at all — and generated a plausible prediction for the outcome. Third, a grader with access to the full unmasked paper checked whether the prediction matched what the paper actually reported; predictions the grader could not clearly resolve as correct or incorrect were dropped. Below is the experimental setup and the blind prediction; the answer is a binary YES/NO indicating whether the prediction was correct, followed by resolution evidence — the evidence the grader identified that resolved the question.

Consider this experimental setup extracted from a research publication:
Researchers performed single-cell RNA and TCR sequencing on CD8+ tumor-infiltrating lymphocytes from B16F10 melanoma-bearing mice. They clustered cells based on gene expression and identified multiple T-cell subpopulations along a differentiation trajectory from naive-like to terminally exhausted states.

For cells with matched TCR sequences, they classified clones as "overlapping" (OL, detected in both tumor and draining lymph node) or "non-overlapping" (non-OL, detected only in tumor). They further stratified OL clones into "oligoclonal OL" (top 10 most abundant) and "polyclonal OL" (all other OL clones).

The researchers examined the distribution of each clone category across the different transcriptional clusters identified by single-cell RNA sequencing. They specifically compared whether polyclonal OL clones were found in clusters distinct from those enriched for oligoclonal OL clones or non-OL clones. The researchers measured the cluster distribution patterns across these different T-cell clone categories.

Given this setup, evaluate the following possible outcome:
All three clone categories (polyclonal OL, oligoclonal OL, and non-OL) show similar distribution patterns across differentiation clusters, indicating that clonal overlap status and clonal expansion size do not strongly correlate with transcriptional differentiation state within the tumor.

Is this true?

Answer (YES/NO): NO